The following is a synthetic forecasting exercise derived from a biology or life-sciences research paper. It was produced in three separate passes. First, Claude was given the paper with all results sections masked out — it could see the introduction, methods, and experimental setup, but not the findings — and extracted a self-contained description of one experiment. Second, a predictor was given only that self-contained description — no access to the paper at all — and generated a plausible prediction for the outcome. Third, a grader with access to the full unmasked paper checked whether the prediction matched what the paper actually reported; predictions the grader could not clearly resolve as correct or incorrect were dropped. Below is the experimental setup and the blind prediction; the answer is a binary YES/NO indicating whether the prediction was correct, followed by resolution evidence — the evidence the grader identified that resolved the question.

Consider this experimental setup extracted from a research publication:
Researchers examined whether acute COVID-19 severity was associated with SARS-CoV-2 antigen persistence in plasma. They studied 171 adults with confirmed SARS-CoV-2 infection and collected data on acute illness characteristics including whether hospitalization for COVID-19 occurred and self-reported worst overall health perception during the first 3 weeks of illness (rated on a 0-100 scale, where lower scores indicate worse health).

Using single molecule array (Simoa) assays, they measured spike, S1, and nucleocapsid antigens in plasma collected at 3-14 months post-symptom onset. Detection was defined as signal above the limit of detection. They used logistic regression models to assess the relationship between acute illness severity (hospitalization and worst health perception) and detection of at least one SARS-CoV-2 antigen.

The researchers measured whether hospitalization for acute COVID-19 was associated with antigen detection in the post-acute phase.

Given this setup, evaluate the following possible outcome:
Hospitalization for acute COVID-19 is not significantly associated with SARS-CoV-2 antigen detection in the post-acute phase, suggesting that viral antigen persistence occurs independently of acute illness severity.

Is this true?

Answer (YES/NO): NO